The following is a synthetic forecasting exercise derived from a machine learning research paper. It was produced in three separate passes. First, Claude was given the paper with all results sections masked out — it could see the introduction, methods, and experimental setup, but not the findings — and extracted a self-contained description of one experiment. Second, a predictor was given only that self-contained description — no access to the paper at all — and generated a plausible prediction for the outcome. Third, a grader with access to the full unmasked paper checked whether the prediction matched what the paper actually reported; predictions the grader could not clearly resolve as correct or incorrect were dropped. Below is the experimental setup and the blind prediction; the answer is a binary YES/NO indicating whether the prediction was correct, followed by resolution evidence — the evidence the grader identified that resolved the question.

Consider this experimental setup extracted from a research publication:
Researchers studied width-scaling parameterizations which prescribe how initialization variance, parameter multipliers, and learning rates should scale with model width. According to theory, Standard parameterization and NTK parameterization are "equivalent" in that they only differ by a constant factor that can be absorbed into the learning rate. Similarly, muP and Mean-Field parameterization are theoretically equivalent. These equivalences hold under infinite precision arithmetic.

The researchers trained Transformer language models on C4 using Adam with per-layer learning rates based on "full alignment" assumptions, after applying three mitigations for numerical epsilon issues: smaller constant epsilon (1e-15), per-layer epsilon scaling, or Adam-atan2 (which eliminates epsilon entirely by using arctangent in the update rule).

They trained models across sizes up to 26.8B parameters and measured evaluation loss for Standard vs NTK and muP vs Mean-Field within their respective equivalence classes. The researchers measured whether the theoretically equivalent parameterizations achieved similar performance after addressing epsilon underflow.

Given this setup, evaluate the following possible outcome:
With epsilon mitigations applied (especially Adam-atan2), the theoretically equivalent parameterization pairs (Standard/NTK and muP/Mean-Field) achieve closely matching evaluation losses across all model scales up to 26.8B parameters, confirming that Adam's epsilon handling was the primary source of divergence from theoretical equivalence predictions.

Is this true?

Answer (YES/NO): YES